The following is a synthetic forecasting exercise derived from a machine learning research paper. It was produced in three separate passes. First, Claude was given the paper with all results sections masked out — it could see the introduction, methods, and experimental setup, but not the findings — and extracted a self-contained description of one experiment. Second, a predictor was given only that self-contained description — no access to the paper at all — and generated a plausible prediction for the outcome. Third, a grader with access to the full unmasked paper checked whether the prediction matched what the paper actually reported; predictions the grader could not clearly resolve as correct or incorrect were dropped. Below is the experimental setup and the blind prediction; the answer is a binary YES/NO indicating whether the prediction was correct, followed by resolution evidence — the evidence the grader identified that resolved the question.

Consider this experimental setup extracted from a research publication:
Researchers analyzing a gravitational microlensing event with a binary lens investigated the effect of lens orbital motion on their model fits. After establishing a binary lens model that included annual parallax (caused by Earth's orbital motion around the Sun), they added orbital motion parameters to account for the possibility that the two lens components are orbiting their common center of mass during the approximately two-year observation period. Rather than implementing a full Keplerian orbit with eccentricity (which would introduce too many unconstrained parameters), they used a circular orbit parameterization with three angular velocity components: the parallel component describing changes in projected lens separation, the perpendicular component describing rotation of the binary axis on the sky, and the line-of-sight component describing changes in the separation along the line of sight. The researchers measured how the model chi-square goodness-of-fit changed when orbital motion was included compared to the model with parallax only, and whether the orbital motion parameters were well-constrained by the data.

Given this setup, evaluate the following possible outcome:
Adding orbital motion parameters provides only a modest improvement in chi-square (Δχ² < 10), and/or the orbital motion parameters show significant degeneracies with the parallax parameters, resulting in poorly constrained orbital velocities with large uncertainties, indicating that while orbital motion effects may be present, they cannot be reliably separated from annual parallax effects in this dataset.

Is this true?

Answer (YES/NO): YES